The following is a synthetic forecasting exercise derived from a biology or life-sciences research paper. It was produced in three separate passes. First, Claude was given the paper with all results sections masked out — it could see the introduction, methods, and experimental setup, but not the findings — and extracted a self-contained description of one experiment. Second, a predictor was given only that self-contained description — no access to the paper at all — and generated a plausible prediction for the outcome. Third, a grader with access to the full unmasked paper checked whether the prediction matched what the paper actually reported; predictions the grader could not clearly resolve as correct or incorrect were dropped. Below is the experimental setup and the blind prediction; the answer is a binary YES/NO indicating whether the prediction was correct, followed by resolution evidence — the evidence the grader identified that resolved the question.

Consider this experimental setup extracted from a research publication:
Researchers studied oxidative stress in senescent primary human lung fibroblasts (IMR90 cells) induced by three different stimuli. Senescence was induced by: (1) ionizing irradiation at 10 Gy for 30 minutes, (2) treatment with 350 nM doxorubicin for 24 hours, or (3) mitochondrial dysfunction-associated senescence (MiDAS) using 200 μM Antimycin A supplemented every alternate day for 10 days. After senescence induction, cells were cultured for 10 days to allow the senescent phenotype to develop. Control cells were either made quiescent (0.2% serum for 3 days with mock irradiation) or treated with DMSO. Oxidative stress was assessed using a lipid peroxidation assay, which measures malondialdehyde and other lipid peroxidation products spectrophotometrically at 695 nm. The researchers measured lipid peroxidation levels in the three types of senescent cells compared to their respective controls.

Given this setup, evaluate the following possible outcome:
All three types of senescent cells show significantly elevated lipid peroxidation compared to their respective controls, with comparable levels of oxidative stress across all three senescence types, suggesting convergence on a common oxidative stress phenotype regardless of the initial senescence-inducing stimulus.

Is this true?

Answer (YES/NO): NO